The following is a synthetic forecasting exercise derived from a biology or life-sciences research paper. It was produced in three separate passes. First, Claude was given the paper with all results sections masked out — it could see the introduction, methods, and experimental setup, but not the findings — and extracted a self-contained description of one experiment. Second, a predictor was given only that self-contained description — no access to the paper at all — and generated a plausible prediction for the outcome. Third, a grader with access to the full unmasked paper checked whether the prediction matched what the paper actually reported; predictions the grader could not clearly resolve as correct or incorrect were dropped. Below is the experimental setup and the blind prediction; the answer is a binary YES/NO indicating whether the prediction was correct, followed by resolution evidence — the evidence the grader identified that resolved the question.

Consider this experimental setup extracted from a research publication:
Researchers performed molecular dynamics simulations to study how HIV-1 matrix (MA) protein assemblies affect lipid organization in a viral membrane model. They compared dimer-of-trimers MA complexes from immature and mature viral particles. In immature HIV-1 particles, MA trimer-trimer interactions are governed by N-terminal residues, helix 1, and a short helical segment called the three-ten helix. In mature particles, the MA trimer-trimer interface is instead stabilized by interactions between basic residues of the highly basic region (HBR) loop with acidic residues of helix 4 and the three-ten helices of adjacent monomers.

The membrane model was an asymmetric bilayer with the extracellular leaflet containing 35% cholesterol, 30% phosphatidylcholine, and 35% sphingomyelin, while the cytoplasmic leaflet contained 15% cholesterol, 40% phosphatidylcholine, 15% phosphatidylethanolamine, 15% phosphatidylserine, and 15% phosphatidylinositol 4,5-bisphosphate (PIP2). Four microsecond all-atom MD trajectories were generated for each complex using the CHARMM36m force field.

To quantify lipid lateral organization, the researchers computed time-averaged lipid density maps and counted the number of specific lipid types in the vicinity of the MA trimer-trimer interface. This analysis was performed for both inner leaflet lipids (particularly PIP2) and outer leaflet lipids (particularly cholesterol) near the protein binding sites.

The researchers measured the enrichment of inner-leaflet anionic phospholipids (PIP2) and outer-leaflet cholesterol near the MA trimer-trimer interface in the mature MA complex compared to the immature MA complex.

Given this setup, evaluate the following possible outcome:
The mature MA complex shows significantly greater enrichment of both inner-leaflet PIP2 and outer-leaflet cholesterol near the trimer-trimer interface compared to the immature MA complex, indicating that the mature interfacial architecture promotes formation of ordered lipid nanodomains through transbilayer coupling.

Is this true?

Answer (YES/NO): NO